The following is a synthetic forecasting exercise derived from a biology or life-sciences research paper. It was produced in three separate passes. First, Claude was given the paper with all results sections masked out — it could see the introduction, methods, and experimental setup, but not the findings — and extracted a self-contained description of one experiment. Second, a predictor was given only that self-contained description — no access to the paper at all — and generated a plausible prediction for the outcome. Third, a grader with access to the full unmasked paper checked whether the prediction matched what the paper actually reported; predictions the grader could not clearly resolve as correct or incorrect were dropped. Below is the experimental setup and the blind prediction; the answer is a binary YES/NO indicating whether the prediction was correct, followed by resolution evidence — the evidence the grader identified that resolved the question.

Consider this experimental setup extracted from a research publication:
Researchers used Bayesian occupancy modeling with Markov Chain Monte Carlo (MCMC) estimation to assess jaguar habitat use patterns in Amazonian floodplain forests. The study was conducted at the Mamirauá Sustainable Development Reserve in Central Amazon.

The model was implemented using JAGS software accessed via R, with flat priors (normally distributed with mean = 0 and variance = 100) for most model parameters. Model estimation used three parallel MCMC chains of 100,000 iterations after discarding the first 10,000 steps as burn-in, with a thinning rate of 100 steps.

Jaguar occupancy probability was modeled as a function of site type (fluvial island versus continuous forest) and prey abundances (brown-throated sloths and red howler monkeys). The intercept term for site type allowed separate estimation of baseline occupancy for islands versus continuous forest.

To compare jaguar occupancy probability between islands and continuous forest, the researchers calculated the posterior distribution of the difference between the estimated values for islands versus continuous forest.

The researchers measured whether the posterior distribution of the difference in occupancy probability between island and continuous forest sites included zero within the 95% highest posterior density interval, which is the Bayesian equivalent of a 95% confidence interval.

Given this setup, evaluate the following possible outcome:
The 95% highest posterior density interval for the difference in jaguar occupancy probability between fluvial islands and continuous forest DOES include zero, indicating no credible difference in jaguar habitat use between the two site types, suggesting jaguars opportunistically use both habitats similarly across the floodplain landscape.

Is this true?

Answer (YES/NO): YES